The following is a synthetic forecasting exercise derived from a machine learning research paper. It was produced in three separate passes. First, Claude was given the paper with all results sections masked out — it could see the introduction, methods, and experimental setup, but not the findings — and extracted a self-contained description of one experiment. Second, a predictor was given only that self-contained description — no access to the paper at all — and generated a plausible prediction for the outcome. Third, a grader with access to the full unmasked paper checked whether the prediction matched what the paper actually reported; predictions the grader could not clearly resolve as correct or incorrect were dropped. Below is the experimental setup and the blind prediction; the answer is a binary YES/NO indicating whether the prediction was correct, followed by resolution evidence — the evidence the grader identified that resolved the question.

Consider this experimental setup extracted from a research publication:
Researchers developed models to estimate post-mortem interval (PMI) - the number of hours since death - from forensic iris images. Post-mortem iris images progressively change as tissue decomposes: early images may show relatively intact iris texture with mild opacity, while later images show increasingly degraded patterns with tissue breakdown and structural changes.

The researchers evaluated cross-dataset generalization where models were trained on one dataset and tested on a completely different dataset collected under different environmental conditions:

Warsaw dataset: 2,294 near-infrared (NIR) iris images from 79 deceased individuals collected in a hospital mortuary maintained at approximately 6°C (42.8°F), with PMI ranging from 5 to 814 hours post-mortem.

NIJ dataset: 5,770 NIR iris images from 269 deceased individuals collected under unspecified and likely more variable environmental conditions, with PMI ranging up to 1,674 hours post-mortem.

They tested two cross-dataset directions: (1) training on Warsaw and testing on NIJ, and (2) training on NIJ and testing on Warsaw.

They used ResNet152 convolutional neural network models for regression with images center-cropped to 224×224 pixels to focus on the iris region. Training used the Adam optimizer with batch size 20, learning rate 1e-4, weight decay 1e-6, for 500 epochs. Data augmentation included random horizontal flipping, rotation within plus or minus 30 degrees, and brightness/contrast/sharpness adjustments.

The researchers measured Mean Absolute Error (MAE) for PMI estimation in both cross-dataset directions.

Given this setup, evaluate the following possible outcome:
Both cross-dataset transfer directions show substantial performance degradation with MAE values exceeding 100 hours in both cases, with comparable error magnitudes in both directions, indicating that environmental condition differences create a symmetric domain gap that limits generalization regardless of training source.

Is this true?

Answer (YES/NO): NO